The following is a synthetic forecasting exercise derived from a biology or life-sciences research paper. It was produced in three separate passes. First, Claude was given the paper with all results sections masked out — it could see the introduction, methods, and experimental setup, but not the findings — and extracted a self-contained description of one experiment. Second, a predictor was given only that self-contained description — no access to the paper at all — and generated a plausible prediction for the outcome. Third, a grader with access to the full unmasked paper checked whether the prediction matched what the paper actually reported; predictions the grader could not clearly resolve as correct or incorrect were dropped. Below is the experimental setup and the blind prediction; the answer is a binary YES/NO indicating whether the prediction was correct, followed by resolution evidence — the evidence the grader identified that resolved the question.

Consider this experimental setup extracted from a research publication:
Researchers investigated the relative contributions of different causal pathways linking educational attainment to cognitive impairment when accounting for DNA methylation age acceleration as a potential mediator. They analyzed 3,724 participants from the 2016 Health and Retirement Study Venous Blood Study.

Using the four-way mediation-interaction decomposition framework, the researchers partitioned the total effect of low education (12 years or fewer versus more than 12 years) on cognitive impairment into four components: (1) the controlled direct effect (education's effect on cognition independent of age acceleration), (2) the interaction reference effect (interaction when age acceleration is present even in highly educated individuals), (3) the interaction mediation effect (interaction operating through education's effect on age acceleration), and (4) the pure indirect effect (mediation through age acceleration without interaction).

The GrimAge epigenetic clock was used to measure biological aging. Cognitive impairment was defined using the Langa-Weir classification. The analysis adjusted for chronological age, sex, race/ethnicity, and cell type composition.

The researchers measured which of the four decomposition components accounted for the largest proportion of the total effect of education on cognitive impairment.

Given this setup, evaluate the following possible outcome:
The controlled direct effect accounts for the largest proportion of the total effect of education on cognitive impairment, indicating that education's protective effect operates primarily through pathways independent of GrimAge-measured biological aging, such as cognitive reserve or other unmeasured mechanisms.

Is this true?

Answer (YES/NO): YES